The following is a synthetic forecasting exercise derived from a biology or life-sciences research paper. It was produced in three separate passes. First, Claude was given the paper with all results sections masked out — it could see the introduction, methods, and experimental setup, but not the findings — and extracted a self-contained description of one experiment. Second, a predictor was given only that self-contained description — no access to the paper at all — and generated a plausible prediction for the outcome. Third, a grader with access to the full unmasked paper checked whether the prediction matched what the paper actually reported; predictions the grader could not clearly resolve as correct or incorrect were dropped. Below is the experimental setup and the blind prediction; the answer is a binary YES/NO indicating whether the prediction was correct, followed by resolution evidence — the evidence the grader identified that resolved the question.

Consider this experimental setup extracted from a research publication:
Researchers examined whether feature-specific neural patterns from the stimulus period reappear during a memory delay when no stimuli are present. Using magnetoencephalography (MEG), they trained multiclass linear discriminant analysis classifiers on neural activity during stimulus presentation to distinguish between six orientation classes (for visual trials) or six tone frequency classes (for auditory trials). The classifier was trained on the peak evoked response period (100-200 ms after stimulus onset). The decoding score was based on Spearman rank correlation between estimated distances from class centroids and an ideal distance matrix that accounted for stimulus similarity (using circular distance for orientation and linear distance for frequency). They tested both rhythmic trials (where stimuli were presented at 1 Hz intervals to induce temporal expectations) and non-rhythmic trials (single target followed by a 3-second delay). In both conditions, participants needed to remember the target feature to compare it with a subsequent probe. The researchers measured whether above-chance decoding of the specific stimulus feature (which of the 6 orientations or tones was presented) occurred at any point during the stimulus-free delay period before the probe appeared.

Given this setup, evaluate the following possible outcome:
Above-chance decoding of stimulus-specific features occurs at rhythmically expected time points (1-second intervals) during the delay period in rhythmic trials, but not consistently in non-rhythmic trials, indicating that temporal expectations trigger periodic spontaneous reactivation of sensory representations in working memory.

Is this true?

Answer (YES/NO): NO